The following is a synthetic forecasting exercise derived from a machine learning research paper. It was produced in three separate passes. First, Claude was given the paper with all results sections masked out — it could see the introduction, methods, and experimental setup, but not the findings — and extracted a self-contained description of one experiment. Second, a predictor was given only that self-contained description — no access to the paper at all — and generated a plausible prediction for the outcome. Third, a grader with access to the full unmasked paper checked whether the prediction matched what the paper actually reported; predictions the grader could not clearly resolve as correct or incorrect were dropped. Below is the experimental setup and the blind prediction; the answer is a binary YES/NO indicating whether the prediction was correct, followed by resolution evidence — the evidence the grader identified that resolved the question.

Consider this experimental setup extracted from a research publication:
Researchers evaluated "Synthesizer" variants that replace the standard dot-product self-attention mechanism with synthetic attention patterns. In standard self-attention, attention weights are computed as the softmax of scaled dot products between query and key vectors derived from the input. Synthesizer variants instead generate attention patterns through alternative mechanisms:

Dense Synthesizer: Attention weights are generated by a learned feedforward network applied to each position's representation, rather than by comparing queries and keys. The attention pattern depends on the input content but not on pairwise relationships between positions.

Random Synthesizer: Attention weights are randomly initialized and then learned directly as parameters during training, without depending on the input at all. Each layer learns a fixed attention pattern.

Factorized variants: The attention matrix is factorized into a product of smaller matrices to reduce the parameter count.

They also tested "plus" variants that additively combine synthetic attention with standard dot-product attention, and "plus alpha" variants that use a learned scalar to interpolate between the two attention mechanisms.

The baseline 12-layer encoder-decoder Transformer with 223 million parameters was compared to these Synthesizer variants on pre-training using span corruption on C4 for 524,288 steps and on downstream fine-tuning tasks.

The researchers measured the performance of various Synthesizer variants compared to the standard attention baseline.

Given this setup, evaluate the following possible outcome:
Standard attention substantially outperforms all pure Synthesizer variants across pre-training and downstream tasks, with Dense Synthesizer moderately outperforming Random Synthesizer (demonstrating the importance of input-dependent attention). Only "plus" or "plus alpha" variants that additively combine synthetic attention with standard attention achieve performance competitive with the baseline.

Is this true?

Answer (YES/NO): YES